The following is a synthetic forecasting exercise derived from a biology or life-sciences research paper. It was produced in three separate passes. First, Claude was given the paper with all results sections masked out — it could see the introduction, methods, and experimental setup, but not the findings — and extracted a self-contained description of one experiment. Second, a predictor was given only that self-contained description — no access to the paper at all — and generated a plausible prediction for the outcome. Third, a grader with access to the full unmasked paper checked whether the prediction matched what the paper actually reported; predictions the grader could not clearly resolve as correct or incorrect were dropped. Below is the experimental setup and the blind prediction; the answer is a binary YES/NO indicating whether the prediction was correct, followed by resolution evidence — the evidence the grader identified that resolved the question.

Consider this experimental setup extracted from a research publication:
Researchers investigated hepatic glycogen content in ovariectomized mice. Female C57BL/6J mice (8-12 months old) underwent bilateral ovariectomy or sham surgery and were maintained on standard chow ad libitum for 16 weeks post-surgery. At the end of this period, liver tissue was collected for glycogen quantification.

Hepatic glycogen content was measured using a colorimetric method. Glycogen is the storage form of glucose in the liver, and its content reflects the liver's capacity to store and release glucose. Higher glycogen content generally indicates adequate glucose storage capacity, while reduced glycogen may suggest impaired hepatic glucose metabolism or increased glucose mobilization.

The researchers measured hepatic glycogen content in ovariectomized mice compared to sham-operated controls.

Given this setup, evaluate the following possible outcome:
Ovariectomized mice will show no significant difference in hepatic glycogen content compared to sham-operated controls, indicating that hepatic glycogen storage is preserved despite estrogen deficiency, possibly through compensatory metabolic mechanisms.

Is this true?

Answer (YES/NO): NO